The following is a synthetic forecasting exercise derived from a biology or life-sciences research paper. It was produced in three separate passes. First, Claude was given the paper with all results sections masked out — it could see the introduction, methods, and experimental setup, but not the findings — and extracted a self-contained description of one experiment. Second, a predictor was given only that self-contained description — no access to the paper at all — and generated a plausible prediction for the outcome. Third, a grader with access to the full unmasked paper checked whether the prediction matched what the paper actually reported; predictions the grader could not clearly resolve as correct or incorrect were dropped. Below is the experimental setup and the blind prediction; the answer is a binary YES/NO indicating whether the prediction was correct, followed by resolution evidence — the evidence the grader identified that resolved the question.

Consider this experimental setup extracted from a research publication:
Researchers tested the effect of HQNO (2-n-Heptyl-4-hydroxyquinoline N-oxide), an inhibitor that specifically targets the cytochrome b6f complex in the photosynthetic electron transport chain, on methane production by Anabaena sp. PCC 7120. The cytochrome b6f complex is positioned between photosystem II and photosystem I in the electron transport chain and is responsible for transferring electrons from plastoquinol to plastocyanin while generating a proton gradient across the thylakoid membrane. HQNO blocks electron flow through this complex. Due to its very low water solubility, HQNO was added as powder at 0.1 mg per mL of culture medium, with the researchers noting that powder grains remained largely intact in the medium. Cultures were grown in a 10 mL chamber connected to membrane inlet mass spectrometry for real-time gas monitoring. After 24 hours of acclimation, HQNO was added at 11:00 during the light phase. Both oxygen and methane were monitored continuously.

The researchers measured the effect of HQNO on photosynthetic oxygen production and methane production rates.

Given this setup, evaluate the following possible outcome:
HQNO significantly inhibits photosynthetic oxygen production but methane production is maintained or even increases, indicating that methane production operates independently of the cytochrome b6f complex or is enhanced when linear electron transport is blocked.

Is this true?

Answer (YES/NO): NO